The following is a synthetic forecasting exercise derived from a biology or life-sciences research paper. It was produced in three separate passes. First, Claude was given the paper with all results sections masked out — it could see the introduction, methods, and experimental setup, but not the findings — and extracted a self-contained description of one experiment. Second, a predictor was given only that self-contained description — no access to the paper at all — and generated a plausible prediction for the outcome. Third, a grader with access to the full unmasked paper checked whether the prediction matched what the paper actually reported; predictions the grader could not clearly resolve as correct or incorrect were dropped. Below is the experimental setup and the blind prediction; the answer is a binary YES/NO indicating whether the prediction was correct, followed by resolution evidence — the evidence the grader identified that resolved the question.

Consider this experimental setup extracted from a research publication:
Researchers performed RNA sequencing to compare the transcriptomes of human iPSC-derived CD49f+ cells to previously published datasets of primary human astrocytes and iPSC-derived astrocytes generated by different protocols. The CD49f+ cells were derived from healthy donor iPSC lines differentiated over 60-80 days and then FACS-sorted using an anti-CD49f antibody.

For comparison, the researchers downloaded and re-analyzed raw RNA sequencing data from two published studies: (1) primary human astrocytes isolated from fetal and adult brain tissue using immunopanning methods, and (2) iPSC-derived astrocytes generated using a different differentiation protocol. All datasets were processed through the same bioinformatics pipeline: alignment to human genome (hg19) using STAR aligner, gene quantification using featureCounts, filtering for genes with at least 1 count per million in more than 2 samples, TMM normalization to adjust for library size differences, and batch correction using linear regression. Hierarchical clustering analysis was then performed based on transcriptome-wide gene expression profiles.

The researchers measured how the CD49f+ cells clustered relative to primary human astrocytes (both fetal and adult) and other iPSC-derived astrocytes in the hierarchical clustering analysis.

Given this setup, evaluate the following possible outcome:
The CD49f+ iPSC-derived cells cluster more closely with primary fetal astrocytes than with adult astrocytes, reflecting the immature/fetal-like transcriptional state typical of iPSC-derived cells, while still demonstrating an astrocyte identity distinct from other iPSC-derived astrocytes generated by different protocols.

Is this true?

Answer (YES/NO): NO